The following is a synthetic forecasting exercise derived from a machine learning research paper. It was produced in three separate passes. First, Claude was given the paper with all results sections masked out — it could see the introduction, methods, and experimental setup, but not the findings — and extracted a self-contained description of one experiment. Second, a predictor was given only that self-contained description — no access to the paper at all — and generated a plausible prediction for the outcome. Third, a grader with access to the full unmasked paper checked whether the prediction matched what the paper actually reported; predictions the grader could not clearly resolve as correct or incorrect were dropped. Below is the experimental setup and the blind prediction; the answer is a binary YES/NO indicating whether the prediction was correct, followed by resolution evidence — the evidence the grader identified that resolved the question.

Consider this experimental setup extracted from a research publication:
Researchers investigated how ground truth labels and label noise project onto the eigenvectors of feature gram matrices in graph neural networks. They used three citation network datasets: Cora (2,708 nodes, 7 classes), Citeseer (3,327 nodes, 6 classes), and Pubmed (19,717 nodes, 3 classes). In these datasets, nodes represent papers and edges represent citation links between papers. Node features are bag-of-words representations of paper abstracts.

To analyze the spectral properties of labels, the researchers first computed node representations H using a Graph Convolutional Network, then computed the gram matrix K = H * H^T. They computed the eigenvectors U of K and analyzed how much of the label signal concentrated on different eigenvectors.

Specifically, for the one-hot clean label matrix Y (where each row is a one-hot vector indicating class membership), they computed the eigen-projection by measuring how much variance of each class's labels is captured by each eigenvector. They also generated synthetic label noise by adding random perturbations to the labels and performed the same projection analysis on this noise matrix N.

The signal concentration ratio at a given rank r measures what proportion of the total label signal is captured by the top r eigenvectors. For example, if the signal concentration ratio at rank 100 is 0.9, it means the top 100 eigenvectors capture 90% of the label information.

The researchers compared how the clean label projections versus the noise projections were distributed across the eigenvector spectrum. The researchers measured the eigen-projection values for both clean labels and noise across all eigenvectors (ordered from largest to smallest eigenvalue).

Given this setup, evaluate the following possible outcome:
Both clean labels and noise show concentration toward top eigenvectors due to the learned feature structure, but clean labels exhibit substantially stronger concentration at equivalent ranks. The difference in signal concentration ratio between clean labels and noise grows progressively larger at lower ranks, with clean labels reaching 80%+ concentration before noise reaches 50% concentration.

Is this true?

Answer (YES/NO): NO